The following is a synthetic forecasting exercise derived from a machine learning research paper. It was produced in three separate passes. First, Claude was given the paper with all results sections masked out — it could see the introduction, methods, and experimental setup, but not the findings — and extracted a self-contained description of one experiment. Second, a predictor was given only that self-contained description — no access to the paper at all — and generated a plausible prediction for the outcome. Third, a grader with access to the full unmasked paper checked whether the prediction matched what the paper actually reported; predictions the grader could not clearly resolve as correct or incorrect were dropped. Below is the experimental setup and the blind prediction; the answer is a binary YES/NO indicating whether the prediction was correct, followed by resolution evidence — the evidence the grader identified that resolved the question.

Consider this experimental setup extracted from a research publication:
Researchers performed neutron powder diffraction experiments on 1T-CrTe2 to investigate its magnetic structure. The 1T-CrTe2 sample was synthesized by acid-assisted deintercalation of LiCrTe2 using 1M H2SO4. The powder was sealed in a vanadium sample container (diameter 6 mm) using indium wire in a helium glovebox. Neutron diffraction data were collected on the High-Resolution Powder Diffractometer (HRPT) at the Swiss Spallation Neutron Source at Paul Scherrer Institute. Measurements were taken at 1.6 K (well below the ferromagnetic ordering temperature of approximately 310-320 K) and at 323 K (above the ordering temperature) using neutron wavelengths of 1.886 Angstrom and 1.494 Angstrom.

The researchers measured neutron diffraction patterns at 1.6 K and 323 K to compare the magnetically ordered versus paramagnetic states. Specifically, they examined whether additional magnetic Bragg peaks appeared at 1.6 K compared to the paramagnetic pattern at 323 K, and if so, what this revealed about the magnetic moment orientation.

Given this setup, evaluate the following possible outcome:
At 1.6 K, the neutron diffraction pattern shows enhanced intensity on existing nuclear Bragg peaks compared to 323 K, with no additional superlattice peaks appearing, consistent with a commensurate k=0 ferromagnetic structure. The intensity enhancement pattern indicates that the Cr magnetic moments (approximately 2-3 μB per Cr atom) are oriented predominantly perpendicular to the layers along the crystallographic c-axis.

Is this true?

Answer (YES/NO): NO